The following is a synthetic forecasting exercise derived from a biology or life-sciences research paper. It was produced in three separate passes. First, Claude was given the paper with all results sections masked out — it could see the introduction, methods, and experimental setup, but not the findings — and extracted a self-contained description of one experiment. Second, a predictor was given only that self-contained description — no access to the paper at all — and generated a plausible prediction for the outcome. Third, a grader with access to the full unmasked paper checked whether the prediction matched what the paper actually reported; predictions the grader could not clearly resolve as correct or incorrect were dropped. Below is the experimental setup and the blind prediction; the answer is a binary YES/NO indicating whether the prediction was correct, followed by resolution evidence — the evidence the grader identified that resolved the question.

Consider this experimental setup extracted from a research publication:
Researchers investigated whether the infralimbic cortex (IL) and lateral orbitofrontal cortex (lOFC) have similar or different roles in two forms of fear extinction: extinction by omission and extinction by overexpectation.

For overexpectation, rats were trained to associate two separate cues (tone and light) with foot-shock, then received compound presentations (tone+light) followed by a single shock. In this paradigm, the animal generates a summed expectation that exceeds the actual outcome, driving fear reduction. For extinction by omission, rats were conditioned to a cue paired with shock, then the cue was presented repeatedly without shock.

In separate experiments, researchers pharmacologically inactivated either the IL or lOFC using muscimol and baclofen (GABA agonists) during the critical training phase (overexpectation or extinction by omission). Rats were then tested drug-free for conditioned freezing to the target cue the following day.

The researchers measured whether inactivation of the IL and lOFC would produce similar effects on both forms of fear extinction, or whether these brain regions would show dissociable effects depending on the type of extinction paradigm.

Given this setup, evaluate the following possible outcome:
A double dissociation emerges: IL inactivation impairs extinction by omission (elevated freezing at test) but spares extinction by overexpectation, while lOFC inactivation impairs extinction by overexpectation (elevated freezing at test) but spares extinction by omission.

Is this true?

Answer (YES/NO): YES